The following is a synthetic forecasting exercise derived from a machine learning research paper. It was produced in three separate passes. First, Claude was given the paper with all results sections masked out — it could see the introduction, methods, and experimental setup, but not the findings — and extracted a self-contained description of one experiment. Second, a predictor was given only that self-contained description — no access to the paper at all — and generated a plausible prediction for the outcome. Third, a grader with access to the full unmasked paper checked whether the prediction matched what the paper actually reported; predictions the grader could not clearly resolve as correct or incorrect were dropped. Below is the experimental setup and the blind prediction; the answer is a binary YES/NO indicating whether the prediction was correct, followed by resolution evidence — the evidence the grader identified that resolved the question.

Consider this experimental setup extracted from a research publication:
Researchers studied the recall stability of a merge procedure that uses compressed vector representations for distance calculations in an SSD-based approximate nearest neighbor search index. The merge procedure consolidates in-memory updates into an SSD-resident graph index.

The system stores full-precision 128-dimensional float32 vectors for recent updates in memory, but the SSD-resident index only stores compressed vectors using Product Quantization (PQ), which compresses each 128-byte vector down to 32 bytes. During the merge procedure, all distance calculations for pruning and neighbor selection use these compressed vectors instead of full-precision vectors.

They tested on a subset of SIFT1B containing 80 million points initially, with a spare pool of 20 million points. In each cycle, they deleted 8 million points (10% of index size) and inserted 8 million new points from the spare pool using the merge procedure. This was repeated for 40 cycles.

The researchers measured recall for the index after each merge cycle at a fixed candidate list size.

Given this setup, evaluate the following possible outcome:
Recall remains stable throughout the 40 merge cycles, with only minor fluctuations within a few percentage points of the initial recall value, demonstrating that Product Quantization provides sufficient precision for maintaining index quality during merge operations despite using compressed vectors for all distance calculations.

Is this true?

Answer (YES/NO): NO